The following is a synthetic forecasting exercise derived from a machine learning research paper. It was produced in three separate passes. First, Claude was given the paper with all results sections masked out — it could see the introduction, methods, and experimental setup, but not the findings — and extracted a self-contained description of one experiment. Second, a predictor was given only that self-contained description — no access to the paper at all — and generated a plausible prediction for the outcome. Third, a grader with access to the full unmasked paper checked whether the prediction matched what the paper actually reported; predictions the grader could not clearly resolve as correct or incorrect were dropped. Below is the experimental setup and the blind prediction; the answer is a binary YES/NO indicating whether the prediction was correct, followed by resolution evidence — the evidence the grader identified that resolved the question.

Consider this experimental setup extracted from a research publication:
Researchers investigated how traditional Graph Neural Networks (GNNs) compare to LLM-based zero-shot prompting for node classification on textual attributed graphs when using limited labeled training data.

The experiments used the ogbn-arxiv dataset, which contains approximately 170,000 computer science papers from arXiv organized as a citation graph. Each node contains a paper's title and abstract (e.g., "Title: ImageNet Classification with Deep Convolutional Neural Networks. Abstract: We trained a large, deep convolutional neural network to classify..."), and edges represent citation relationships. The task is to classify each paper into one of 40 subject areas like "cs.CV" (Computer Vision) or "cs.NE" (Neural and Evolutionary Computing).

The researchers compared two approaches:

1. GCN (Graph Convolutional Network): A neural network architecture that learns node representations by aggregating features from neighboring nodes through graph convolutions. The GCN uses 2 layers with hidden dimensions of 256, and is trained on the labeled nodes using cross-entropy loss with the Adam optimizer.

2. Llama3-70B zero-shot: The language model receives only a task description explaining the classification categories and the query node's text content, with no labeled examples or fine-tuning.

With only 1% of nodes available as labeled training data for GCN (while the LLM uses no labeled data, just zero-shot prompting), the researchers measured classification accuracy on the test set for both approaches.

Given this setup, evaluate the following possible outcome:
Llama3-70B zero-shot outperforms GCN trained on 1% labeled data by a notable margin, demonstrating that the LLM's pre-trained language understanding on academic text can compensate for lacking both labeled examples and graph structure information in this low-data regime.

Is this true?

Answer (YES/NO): YES